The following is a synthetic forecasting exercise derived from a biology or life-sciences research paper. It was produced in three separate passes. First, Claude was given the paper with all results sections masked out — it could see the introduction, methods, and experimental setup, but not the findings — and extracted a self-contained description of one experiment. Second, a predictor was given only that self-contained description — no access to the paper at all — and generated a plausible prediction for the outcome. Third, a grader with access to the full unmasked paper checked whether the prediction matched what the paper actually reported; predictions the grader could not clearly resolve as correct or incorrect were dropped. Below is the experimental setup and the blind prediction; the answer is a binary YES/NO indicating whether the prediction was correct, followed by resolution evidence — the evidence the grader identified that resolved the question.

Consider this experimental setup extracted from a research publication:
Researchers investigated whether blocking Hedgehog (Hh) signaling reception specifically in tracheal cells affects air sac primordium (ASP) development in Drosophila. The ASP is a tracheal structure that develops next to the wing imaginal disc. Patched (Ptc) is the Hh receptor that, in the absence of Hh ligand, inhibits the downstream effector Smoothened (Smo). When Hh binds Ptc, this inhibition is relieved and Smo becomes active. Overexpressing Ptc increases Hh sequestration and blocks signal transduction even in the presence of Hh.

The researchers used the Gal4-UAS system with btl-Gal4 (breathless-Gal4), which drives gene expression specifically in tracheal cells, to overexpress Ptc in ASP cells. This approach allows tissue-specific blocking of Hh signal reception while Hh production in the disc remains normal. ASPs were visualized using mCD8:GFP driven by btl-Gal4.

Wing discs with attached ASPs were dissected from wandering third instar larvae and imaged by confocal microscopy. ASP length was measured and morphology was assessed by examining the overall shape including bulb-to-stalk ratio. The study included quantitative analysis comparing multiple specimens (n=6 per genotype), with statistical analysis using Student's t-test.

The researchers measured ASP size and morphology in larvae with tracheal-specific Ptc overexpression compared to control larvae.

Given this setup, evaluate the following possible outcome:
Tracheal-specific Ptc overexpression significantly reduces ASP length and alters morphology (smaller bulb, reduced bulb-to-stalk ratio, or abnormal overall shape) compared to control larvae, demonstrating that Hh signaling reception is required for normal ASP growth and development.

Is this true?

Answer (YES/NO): YES